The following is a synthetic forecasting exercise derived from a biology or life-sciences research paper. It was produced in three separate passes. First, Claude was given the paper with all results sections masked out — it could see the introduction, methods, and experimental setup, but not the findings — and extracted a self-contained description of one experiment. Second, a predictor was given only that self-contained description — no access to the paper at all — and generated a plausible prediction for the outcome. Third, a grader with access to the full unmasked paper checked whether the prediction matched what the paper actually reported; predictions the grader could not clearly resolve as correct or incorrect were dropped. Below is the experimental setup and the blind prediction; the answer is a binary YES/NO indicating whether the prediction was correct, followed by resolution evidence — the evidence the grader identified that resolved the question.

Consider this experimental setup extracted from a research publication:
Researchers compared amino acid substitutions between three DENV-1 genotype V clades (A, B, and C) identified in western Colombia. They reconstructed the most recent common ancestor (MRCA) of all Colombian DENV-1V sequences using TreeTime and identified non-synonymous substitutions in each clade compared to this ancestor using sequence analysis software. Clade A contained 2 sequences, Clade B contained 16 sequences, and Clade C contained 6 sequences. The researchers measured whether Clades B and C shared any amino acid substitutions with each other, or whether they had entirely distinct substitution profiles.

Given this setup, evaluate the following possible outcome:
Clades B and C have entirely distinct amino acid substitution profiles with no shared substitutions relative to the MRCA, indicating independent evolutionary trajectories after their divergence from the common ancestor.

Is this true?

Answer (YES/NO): NO